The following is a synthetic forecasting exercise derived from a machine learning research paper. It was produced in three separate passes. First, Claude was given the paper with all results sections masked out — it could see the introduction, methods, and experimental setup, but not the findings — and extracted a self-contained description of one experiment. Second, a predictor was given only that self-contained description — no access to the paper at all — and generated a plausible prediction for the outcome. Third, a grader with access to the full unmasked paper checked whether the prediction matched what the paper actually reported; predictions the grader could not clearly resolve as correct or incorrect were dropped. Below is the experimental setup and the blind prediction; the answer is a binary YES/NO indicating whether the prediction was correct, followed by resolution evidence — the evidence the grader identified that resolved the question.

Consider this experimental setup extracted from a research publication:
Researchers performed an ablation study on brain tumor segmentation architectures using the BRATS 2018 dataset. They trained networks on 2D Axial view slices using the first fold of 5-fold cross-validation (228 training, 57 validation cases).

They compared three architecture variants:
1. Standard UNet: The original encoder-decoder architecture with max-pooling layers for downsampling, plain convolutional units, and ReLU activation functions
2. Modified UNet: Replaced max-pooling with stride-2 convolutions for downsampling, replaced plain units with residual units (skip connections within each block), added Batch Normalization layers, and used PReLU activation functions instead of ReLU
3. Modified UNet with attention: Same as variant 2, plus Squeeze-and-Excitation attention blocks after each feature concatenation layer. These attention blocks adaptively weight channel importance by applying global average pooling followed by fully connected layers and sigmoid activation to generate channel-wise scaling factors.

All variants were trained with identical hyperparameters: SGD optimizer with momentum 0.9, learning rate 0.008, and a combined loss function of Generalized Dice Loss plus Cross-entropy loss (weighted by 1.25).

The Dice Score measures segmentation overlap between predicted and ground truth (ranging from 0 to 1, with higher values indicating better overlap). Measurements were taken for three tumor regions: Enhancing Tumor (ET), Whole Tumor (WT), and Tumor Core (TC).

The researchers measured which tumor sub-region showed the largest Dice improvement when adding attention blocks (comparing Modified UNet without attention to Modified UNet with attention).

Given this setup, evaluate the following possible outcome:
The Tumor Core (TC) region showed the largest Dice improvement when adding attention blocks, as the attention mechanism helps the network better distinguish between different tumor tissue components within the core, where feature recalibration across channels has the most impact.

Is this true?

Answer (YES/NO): YES